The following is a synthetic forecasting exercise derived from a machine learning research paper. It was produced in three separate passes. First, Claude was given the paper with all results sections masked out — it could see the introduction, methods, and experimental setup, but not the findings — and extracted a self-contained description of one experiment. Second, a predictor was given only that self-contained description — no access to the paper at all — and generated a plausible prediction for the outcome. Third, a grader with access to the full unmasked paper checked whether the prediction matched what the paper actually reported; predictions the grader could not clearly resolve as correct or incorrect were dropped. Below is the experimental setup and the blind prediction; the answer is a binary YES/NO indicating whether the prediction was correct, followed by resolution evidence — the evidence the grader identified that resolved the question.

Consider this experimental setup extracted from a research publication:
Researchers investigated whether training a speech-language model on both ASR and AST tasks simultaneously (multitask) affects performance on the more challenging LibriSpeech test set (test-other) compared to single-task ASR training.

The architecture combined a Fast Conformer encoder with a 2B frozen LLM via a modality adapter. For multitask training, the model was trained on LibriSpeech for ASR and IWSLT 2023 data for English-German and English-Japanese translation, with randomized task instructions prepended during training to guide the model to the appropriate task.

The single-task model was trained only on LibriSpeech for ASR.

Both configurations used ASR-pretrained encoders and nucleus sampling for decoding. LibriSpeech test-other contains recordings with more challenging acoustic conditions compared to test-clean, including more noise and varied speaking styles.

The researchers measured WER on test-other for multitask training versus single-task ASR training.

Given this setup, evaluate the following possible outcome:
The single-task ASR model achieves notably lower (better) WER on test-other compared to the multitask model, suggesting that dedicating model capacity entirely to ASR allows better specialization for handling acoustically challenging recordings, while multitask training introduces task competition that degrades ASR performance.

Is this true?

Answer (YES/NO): YES